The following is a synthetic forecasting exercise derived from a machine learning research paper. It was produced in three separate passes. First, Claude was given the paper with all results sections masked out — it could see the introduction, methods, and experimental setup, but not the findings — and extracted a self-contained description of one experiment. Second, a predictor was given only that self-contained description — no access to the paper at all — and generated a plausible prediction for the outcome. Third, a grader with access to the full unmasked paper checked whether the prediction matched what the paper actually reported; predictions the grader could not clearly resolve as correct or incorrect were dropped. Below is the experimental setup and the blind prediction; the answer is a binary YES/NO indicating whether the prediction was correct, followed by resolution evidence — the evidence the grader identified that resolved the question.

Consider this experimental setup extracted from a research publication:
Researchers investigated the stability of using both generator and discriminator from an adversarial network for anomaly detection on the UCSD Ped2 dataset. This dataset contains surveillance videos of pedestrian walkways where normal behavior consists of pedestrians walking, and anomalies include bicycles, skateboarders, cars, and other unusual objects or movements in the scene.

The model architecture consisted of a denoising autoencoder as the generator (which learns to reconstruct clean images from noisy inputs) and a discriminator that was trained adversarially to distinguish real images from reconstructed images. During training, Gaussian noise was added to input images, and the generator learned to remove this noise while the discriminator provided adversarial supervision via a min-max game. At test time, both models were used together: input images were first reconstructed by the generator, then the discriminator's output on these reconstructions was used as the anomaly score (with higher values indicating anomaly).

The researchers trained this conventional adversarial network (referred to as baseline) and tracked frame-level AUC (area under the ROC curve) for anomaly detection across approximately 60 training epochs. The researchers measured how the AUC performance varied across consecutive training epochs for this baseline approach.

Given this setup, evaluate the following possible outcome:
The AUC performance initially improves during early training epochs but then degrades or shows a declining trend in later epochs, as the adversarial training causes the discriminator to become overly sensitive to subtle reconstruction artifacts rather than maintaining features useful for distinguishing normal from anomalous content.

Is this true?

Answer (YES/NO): NO